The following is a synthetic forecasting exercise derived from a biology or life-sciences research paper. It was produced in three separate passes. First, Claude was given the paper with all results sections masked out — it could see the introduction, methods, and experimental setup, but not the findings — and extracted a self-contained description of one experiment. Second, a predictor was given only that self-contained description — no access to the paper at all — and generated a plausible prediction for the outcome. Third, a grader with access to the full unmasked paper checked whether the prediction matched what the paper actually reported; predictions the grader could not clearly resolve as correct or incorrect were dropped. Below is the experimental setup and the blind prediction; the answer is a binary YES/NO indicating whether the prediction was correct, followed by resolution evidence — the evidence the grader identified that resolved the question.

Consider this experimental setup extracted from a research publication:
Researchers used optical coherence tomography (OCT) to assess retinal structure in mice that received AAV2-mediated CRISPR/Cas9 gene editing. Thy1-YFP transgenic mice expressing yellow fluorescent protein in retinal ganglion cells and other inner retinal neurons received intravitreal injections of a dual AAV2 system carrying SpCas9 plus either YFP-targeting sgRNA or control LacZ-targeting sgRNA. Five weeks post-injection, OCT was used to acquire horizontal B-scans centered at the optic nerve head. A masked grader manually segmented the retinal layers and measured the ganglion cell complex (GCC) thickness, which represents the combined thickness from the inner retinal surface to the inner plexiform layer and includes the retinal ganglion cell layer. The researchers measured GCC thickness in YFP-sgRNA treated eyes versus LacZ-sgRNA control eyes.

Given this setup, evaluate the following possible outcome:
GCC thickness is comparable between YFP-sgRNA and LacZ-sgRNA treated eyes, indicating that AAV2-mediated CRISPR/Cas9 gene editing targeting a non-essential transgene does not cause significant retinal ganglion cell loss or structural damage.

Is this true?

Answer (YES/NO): YES